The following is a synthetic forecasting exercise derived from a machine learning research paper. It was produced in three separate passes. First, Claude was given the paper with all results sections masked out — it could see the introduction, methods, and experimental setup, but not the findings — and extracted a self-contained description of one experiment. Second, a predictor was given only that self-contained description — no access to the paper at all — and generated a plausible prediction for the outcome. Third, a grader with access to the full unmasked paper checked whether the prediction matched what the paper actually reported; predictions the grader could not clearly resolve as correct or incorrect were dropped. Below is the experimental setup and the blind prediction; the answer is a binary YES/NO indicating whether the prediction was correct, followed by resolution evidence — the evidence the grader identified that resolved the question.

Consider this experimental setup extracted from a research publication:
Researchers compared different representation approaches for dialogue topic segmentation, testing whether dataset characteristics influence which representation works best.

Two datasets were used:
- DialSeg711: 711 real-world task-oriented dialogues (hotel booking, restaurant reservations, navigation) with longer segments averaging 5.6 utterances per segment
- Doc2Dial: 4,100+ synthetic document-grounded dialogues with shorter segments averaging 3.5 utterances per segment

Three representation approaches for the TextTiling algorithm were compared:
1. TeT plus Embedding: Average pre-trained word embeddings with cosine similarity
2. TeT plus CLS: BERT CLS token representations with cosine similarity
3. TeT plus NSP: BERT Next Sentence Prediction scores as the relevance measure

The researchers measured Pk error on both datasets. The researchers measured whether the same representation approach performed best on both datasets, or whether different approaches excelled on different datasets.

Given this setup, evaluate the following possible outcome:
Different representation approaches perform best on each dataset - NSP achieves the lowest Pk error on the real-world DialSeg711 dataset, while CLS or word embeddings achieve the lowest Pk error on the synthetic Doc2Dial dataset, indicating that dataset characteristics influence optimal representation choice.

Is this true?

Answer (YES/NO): NO